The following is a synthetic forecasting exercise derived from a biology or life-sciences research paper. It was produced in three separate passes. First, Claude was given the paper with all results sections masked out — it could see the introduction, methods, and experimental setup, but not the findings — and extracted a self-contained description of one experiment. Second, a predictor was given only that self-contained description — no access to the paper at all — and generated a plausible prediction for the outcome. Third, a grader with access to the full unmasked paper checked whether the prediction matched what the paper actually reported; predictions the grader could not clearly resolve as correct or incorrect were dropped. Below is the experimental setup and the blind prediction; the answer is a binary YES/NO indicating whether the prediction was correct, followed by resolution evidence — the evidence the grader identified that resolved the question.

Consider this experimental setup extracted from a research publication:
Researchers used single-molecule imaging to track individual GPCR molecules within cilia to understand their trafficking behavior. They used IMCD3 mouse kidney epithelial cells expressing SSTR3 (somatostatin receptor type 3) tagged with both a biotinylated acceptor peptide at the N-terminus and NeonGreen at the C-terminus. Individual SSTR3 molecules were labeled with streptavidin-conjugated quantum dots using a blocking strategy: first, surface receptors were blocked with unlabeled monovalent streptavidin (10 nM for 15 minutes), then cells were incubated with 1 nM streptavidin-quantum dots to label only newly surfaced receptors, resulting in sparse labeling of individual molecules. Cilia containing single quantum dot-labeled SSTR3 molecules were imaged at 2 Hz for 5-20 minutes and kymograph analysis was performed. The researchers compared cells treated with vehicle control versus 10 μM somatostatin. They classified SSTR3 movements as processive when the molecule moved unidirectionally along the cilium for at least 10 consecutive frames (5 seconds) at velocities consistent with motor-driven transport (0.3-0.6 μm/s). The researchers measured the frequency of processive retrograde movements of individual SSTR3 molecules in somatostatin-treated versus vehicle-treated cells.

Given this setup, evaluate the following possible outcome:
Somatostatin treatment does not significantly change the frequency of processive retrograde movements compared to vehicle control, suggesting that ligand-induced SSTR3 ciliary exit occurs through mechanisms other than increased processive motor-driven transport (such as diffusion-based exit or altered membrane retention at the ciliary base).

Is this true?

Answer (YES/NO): NO